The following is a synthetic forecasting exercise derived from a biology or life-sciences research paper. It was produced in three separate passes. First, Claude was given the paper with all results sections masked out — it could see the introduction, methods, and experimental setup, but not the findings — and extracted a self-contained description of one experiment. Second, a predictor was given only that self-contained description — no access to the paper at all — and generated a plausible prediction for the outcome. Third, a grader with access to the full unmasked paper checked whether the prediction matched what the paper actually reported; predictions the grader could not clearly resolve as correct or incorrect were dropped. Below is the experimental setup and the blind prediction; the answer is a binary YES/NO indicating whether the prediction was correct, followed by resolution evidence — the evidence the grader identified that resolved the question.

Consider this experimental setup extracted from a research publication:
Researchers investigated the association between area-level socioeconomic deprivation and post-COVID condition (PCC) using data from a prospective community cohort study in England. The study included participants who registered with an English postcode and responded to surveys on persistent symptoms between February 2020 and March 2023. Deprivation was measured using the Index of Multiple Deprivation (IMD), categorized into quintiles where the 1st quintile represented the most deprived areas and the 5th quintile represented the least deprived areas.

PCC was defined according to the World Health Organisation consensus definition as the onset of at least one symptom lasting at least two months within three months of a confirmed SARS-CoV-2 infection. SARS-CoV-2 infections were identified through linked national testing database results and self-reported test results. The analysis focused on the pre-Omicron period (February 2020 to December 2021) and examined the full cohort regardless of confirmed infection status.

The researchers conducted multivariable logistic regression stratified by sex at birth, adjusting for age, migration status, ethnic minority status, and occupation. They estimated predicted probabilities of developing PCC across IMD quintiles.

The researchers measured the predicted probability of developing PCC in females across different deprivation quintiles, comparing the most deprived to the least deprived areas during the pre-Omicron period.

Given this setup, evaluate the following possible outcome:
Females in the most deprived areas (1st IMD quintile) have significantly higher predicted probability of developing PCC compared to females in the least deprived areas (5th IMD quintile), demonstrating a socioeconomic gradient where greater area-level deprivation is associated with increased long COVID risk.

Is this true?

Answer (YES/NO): YES